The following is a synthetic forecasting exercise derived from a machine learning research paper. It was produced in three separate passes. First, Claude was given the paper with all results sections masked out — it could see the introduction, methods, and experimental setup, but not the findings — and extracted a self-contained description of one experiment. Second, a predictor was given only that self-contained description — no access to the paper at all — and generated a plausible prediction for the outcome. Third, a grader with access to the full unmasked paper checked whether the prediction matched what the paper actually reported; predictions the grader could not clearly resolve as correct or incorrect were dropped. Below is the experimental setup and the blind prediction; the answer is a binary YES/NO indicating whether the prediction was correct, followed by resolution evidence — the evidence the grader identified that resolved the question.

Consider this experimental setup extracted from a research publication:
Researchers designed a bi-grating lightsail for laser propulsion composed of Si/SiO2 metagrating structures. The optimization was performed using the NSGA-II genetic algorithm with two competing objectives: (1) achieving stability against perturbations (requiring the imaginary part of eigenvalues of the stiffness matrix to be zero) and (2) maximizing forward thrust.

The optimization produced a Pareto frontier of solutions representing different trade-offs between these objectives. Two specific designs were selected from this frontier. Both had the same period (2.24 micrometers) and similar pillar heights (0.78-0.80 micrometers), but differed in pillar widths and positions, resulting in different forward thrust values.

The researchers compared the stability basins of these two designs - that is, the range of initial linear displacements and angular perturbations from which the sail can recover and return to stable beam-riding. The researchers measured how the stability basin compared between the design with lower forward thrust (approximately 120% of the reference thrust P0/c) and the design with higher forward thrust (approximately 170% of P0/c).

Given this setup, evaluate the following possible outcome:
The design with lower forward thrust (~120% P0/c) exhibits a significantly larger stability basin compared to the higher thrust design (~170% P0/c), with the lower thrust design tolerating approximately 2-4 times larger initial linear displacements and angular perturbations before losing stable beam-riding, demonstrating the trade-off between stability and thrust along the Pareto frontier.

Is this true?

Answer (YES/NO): NO